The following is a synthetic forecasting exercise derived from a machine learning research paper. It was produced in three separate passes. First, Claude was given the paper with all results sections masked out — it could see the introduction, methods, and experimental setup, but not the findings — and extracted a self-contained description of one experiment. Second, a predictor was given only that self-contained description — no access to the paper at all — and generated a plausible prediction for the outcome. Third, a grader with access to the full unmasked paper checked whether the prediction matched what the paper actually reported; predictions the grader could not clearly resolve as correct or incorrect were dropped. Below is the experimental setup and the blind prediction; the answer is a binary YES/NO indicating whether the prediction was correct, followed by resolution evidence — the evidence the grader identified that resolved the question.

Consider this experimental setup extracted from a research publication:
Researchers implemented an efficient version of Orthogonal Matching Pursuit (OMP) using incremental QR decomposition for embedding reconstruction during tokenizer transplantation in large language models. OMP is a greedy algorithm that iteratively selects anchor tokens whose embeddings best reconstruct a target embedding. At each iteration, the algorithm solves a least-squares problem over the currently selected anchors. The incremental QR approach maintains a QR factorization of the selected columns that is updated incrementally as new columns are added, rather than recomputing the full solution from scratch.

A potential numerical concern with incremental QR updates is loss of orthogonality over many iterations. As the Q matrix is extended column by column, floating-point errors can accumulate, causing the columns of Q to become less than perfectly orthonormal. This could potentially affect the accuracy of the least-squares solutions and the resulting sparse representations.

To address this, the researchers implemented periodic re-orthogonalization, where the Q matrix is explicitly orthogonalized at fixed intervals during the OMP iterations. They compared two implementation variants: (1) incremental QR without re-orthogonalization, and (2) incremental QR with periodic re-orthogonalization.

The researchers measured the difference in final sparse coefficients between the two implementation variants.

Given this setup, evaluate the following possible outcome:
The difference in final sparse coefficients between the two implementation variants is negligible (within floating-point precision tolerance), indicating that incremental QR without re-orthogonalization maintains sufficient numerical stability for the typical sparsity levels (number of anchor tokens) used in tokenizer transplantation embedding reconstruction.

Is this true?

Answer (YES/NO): YES